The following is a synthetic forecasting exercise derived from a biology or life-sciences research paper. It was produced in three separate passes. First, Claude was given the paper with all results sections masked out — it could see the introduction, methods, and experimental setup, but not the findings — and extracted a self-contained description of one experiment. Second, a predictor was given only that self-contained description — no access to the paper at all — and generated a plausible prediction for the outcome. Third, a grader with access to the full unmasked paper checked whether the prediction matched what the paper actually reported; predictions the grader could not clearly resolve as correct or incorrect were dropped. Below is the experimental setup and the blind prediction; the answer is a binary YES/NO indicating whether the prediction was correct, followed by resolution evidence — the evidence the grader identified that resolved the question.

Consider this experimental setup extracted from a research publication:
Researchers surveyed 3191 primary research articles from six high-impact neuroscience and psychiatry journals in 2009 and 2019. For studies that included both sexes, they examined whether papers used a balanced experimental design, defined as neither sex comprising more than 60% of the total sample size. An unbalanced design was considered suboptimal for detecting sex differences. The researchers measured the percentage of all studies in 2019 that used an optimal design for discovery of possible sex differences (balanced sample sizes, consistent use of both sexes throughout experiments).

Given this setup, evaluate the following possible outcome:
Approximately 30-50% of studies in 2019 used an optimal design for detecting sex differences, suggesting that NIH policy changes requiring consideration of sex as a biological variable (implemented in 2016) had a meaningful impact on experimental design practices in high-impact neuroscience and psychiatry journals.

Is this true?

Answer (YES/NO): NO